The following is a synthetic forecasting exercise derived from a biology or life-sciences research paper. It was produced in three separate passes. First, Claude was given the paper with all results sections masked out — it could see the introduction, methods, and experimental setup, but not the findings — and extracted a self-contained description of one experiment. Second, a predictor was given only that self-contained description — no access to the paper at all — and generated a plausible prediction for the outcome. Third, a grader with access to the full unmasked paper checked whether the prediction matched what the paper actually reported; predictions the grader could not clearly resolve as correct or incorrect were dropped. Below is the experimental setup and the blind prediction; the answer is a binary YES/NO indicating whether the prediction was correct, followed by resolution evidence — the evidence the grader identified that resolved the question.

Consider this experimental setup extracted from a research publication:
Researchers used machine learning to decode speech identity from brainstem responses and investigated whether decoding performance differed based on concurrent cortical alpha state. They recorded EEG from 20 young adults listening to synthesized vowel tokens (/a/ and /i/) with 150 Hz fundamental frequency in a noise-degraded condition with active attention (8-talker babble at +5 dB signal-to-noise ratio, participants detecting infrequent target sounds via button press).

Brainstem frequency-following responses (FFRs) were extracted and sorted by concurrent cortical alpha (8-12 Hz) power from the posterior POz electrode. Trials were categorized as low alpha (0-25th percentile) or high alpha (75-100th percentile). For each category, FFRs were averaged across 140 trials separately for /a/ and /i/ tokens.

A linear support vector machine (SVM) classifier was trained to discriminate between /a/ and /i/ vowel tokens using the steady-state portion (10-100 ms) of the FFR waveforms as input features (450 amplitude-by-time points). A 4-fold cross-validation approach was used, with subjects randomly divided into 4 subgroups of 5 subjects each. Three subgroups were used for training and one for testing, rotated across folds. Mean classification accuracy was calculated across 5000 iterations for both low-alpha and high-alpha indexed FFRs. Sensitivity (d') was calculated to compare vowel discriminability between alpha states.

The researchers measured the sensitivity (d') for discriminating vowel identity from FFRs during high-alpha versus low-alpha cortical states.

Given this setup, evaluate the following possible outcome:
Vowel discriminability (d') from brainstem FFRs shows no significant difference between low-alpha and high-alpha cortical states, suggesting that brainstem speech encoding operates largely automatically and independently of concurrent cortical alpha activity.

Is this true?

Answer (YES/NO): NO